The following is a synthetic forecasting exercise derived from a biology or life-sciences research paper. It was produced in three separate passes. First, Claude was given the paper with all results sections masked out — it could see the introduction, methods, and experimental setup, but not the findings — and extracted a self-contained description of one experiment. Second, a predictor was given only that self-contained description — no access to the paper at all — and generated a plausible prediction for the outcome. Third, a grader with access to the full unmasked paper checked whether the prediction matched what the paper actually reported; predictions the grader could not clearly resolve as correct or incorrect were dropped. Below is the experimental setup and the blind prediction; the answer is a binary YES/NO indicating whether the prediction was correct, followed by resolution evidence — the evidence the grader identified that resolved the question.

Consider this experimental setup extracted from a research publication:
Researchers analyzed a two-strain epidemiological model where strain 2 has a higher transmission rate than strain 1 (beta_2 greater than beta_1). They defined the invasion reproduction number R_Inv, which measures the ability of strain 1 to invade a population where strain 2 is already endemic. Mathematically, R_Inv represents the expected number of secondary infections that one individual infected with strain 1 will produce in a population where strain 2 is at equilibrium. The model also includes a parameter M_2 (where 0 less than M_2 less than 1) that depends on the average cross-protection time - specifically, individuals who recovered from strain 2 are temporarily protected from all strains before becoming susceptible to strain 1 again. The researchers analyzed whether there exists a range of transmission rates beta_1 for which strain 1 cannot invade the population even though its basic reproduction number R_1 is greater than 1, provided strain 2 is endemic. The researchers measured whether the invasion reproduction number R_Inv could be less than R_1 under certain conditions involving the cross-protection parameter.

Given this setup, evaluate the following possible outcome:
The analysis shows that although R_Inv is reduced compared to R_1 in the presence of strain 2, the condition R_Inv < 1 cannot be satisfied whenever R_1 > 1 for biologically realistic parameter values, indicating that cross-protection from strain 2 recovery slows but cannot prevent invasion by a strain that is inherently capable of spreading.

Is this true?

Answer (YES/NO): NO